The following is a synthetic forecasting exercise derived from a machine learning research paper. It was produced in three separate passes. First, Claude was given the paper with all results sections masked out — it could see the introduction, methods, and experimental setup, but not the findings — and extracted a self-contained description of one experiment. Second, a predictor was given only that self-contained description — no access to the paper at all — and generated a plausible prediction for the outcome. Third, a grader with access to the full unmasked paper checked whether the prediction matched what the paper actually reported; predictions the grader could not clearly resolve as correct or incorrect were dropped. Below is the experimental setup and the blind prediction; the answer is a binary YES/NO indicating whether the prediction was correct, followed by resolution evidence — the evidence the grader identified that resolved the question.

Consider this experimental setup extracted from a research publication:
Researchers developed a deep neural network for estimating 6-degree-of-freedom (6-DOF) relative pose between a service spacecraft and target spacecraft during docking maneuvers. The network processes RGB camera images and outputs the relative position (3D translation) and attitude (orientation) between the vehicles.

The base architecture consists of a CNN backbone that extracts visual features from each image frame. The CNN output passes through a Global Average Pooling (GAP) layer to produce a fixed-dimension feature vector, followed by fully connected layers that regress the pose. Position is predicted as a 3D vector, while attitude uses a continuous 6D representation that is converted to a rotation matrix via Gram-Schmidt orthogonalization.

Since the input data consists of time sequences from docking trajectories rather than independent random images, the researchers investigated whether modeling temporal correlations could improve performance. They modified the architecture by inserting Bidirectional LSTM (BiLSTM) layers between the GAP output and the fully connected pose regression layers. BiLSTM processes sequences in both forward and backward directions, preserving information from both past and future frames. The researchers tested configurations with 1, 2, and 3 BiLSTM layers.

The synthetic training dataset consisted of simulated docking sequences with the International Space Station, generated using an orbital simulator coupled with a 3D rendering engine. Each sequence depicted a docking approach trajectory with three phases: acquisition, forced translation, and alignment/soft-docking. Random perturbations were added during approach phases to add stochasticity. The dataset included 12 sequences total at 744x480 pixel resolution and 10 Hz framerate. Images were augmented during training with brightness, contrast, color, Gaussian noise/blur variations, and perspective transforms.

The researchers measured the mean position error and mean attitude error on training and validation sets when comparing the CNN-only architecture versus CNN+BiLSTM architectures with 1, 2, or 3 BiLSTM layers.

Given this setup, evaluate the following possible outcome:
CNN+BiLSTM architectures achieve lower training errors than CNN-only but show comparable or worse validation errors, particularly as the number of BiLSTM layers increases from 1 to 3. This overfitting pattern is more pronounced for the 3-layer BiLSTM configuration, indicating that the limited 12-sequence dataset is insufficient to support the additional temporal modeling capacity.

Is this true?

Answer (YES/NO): NO